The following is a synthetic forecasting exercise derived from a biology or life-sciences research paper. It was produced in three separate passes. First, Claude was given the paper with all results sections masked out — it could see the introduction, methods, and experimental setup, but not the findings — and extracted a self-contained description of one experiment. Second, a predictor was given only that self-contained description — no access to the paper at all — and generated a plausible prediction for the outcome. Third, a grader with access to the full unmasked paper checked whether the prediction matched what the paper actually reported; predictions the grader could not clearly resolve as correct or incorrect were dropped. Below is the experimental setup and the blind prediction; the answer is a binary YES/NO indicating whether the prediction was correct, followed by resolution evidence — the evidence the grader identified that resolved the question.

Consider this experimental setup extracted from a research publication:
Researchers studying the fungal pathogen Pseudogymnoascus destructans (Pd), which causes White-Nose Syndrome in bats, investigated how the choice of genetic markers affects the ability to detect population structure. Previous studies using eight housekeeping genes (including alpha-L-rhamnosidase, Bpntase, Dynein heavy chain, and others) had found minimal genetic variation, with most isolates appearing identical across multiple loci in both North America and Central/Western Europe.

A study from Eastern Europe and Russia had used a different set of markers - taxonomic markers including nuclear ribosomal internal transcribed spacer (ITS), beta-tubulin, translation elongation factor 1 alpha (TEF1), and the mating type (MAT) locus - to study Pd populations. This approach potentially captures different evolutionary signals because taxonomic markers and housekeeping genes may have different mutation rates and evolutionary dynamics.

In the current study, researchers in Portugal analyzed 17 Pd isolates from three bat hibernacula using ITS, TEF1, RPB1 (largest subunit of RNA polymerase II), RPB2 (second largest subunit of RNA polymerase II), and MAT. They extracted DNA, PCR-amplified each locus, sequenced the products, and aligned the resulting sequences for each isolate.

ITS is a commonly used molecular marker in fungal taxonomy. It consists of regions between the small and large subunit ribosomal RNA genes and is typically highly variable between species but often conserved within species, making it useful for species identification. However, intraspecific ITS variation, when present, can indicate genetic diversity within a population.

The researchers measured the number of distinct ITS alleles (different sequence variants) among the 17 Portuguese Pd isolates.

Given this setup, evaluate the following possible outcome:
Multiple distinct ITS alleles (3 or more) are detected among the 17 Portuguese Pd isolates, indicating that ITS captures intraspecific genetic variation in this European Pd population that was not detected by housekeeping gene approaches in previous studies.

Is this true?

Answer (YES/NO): YES